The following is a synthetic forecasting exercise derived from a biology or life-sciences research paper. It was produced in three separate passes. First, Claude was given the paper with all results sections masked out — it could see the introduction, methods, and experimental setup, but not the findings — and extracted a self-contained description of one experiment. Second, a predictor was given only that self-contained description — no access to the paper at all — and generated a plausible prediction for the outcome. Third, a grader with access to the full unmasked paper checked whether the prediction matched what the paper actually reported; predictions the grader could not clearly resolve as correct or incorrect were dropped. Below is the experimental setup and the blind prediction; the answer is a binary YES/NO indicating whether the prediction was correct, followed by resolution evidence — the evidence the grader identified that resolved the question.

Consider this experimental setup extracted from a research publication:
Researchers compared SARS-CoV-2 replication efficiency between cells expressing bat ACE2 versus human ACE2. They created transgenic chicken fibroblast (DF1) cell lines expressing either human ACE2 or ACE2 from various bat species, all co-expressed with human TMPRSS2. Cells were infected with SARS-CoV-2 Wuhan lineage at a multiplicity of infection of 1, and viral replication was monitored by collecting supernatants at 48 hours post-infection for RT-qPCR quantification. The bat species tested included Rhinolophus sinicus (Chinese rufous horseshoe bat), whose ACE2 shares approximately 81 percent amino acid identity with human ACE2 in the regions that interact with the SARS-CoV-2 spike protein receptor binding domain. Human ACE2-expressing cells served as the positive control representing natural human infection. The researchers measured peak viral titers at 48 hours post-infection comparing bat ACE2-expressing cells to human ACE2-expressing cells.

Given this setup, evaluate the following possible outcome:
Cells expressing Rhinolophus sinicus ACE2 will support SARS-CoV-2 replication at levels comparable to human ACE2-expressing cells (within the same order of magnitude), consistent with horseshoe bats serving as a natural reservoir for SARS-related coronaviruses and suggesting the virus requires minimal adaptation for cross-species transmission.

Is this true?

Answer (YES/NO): NO